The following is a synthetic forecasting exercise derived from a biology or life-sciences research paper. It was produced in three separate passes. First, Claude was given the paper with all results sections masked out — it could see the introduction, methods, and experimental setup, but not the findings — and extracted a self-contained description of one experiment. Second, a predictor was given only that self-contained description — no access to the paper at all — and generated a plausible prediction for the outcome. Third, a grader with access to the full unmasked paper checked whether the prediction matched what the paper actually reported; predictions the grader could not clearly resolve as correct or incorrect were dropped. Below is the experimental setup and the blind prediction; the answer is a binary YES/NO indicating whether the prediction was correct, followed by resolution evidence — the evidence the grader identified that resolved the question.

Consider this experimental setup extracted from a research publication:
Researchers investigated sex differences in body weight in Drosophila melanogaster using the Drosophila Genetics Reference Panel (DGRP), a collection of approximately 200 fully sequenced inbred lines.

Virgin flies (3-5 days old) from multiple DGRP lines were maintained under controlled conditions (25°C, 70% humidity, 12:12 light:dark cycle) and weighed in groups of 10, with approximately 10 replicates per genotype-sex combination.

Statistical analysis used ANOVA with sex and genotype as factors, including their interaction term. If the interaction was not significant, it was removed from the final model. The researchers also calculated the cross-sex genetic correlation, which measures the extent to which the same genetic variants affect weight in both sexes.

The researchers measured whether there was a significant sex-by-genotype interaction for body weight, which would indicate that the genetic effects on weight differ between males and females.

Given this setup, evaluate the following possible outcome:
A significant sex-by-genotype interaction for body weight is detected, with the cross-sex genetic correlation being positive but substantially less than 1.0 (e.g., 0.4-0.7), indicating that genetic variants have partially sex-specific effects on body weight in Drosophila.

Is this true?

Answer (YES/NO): NO